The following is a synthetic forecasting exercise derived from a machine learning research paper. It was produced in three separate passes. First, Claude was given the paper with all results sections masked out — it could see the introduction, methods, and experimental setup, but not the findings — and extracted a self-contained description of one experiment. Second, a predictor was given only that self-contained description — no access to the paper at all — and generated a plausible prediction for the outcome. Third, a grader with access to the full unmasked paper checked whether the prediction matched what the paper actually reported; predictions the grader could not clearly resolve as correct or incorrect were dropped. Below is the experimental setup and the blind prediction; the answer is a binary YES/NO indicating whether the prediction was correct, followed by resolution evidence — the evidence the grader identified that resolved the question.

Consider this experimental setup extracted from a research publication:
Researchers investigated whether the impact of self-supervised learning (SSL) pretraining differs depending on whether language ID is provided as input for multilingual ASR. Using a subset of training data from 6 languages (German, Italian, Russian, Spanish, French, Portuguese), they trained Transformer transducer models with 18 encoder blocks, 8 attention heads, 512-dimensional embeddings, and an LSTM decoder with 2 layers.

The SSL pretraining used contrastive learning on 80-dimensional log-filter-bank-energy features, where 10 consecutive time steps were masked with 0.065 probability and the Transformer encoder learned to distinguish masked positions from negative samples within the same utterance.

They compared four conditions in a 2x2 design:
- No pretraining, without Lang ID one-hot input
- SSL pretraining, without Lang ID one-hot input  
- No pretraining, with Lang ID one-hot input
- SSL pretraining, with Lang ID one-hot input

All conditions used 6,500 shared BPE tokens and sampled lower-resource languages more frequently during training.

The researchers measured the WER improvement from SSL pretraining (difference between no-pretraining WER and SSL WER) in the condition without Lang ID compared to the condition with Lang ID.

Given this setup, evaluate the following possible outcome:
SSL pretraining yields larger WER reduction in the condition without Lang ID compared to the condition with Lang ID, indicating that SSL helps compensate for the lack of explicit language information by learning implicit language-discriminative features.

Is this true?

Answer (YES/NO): YES